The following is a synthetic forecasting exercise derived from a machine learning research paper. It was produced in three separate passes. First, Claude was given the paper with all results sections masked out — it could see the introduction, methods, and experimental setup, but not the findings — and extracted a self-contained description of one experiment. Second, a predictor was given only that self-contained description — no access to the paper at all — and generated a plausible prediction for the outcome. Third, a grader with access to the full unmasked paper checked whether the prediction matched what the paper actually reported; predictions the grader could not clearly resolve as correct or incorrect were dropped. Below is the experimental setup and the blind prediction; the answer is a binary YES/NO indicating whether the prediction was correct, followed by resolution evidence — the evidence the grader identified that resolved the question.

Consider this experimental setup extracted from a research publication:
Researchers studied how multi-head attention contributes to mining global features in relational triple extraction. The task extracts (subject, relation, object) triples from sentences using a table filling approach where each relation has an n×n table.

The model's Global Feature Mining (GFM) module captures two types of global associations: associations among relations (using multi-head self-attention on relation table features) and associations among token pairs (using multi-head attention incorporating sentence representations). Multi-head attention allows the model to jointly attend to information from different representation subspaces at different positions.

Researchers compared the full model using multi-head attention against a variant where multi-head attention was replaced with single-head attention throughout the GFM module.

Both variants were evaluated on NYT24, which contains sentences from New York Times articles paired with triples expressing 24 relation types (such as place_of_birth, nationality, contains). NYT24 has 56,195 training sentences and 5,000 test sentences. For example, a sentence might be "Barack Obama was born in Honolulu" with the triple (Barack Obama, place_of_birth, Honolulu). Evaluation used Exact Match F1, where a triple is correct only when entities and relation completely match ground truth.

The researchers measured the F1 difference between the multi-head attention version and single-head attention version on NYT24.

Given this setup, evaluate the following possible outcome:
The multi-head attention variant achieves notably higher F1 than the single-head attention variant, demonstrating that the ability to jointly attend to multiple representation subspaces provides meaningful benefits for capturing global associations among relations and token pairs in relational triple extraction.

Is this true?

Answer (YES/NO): NO